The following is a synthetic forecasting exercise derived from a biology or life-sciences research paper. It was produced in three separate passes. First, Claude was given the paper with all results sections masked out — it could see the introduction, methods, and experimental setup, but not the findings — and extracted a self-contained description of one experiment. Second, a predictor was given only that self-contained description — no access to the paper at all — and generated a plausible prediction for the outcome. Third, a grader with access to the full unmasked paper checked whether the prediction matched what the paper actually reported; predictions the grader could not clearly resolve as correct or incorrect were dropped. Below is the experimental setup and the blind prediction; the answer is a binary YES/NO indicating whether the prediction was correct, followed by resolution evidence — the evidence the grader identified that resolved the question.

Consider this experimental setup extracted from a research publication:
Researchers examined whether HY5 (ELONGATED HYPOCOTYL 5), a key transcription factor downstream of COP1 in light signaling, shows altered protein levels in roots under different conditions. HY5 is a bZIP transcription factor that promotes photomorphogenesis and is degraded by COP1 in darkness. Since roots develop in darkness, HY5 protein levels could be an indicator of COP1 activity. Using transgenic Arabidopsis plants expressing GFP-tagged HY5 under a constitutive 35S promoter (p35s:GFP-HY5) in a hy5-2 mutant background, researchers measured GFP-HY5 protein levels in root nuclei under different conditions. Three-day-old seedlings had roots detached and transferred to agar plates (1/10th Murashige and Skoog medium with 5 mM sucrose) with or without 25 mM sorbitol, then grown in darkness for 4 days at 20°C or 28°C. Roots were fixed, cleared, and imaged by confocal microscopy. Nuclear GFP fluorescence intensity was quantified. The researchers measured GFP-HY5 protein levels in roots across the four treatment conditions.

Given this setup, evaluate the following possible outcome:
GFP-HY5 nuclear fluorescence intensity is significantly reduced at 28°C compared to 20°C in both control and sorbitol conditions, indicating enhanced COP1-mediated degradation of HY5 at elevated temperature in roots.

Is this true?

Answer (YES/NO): NO